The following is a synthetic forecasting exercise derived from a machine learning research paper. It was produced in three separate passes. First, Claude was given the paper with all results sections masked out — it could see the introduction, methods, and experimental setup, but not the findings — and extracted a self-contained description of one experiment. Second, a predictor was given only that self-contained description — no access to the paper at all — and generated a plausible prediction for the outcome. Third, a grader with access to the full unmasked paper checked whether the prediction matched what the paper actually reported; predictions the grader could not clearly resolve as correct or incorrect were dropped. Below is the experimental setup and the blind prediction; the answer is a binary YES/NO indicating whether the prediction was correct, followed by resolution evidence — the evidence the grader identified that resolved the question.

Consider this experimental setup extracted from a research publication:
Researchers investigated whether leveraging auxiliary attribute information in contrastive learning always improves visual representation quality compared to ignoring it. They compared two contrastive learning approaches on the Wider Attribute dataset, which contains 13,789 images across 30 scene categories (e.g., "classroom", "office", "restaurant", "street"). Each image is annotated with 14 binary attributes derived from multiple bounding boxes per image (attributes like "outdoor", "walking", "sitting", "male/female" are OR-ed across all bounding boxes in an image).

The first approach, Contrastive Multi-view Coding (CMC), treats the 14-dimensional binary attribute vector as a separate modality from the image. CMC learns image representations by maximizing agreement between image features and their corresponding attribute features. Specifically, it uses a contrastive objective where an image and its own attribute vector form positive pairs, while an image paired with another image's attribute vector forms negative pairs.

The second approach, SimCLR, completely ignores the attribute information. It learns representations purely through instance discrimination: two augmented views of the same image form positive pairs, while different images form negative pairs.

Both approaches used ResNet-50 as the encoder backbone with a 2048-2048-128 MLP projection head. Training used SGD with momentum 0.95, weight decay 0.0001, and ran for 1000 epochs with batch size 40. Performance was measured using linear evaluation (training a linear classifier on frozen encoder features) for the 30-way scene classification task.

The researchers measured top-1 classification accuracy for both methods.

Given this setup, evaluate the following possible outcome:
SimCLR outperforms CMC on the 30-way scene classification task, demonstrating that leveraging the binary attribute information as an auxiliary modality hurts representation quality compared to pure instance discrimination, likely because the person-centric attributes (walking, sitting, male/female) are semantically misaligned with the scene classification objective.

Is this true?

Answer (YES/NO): YES